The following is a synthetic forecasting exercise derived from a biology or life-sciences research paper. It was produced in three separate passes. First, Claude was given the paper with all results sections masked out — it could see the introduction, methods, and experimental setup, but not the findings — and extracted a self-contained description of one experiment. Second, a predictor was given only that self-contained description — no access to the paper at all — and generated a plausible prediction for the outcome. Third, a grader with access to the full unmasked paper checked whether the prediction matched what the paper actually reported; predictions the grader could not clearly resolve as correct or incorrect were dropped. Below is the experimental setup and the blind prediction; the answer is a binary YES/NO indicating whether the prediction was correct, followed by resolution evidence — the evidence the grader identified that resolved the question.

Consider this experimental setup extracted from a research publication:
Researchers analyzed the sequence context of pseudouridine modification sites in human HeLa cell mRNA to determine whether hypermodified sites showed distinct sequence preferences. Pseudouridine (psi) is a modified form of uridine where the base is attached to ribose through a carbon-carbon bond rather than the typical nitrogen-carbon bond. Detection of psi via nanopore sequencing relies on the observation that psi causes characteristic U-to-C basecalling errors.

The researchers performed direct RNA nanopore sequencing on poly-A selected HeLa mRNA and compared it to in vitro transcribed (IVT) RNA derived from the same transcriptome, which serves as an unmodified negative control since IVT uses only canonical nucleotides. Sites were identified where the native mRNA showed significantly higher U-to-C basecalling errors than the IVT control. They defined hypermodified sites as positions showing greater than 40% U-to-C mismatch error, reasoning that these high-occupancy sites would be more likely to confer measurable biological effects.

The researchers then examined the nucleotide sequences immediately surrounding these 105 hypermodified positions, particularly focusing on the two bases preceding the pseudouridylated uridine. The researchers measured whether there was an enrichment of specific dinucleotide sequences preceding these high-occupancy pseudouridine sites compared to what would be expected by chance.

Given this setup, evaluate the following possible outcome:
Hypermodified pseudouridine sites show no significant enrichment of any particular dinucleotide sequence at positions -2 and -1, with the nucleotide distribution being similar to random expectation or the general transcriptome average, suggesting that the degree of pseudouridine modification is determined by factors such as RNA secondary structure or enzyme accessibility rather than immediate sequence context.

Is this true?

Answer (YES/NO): NO